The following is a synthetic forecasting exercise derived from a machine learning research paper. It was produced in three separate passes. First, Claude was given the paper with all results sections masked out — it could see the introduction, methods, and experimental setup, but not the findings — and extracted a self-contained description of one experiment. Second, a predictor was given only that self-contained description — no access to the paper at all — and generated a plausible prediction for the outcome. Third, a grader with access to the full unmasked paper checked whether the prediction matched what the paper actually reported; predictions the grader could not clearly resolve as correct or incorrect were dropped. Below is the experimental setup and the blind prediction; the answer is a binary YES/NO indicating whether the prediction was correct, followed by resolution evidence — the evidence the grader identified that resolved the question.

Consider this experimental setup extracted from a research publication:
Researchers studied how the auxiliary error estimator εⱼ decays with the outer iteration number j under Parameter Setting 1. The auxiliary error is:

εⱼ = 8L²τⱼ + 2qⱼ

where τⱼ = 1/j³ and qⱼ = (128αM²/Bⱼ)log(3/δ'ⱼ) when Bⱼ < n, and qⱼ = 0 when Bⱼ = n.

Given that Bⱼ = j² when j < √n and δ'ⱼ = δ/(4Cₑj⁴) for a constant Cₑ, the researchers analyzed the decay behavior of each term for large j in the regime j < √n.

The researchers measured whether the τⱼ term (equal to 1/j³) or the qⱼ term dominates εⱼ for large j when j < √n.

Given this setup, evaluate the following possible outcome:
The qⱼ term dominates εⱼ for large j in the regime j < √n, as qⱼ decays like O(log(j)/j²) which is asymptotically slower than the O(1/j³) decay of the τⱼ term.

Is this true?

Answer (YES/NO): YES